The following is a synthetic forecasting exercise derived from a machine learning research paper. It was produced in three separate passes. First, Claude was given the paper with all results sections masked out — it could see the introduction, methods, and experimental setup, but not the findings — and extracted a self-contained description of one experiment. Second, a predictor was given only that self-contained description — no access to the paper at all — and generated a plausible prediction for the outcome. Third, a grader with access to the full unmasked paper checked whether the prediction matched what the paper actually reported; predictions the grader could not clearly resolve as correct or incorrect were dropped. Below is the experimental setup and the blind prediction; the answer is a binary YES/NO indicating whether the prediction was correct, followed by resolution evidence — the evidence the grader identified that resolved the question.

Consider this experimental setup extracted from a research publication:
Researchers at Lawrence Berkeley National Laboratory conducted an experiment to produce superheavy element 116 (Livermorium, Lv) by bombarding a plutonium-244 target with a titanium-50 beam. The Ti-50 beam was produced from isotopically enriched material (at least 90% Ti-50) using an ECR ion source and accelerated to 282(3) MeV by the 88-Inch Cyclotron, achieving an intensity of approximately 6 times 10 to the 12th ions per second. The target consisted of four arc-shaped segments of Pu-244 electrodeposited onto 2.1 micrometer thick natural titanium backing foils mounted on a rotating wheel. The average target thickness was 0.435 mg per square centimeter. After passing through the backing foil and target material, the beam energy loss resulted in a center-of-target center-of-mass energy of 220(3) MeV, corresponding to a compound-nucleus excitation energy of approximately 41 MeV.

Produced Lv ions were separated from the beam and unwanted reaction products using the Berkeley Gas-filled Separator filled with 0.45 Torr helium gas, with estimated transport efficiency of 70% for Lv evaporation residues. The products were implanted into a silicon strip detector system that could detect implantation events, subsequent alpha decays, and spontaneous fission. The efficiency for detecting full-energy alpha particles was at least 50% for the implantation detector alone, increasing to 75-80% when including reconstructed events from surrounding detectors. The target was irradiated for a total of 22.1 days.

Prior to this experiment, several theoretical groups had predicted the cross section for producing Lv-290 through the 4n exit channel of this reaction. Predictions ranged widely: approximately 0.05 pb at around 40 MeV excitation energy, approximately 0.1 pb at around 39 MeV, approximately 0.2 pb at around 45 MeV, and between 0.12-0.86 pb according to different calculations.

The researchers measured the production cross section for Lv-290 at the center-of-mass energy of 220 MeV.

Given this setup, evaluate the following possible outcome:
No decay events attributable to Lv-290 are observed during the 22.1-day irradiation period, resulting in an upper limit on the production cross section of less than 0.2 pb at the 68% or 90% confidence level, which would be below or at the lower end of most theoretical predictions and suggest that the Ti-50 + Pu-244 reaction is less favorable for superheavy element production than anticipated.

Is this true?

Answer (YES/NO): NO